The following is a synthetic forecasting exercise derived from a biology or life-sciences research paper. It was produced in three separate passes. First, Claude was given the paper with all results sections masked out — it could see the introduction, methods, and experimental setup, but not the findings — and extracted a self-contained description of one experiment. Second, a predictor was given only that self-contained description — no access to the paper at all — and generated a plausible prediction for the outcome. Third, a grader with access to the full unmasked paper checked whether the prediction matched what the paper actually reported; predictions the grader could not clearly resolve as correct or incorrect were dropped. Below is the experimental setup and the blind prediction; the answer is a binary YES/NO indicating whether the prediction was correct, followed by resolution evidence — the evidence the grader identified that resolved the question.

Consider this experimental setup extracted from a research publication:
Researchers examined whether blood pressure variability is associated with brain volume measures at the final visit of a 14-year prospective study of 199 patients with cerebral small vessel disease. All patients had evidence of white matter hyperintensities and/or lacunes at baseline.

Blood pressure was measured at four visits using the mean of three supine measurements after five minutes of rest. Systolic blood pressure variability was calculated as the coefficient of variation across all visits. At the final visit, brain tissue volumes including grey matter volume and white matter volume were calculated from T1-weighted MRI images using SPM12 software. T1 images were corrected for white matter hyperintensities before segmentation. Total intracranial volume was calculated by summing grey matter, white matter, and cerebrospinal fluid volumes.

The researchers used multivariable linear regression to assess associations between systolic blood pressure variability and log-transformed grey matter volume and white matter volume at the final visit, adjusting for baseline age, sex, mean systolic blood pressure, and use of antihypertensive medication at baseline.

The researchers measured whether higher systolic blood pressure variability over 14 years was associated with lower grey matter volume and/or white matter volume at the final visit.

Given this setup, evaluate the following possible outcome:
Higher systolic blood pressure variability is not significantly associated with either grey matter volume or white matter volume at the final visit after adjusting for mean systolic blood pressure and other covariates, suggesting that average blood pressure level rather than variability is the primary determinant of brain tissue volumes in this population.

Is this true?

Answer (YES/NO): YES